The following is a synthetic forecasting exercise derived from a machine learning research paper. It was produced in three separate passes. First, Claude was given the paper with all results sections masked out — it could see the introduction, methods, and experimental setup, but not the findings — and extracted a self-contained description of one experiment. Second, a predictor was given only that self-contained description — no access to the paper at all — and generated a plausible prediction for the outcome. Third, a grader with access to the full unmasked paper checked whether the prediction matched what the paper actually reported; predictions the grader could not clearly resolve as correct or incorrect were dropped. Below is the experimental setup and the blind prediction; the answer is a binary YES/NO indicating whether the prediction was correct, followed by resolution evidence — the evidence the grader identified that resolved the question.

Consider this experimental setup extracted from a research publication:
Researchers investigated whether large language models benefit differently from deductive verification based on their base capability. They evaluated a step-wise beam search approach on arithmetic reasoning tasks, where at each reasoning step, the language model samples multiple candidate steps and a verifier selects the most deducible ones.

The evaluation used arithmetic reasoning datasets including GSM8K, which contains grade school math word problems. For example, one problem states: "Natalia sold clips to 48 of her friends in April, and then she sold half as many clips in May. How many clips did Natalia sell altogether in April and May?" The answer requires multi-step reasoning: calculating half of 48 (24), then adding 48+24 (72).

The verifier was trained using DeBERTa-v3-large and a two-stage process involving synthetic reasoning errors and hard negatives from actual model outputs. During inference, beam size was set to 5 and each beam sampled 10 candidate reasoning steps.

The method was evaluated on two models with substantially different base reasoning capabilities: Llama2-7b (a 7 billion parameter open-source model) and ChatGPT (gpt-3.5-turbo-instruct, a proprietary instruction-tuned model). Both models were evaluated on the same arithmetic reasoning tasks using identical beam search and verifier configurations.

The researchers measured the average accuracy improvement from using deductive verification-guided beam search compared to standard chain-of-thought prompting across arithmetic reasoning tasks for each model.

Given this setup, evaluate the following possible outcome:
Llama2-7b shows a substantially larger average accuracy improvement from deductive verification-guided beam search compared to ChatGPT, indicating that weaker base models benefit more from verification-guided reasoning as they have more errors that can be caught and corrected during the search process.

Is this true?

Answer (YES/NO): YES